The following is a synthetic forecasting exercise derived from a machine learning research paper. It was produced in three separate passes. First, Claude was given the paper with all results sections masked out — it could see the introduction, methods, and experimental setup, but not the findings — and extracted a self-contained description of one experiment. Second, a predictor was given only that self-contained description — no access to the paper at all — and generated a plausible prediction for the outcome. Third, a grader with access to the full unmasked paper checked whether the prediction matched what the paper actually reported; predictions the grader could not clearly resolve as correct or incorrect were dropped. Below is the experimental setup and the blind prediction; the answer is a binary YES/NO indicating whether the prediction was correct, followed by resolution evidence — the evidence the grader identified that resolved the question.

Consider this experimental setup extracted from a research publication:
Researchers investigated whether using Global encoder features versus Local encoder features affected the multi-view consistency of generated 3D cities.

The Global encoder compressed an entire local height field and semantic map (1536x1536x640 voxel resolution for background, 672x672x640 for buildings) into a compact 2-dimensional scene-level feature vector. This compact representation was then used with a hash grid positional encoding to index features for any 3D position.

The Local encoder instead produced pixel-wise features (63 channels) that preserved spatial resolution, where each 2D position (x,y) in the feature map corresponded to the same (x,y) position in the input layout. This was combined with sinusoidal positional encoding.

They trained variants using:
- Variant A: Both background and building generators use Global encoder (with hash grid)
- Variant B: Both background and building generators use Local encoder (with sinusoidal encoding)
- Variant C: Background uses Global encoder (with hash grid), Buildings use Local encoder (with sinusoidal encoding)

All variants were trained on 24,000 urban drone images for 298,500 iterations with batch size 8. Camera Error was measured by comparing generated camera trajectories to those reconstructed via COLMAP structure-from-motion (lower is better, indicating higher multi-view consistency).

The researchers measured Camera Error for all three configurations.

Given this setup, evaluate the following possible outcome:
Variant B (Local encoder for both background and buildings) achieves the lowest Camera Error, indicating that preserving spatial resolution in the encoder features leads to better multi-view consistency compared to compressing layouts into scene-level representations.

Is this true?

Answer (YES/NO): NO